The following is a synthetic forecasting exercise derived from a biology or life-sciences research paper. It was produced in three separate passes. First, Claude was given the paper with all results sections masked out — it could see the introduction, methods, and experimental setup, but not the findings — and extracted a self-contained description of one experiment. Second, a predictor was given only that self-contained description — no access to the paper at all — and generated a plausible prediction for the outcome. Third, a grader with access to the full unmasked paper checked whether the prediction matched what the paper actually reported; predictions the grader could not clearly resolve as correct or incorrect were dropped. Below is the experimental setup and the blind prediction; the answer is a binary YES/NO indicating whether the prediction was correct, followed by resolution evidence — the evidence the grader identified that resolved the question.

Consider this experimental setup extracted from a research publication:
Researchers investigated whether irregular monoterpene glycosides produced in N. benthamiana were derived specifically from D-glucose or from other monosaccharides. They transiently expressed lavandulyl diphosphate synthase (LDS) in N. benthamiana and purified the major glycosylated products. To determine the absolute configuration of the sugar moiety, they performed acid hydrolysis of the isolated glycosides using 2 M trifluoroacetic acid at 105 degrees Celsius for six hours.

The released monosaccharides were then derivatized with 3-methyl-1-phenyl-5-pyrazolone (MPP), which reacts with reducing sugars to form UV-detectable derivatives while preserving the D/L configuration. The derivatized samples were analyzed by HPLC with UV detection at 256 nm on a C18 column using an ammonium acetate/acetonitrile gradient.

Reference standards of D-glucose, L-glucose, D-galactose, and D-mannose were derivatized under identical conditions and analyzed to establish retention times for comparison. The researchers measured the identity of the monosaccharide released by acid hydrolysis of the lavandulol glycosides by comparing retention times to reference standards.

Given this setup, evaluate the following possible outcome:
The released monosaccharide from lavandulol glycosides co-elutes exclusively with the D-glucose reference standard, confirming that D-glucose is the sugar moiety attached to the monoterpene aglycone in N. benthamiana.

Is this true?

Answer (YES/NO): YES